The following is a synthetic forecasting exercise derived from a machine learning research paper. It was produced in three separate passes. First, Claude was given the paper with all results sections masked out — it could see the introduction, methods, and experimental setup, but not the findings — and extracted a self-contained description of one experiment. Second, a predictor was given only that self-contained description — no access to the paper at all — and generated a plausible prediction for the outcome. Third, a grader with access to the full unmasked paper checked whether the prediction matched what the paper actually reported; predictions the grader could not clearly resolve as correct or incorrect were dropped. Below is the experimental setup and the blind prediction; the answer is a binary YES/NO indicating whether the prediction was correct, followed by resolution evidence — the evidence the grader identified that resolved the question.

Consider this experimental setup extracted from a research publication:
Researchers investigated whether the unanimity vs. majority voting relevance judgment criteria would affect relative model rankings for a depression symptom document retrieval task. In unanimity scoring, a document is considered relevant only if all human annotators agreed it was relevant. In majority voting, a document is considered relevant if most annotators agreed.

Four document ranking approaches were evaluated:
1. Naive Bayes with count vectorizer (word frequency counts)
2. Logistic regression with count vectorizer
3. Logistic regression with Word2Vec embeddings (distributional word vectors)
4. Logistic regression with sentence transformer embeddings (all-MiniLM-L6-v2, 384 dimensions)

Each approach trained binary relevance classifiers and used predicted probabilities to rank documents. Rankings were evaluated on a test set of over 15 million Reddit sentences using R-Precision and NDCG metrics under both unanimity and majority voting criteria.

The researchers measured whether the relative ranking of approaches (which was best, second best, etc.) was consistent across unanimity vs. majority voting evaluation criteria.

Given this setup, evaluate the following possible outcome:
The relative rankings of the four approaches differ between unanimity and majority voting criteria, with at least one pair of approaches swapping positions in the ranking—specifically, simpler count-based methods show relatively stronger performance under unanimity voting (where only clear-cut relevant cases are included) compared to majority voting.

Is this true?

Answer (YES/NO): NO